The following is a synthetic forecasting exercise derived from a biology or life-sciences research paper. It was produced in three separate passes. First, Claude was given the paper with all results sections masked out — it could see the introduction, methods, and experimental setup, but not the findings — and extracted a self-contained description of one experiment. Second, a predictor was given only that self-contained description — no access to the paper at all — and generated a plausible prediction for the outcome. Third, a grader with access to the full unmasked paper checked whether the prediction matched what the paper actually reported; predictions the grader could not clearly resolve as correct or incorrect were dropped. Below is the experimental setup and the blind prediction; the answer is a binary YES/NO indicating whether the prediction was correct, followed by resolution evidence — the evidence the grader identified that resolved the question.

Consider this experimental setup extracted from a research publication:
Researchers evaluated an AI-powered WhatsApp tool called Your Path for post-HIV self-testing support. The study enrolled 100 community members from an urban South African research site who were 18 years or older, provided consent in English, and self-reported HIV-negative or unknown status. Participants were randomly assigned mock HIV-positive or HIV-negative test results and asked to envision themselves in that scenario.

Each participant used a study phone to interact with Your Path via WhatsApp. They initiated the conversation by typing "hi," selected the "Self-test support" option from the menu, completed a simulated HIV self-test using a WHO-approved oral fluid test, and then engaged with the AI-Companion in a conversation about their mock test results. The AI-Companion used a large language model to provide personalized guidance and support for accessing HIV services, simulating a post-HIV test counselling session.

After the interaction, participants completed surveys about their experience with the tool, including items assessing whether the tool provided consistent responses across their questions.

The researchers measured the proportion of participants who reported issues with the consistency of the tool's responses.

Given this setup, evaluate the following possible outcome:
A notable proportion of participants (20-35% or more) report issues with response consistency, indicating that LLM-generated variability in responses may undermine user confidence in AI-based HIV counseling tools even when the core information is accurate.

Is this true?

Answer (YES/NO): NO